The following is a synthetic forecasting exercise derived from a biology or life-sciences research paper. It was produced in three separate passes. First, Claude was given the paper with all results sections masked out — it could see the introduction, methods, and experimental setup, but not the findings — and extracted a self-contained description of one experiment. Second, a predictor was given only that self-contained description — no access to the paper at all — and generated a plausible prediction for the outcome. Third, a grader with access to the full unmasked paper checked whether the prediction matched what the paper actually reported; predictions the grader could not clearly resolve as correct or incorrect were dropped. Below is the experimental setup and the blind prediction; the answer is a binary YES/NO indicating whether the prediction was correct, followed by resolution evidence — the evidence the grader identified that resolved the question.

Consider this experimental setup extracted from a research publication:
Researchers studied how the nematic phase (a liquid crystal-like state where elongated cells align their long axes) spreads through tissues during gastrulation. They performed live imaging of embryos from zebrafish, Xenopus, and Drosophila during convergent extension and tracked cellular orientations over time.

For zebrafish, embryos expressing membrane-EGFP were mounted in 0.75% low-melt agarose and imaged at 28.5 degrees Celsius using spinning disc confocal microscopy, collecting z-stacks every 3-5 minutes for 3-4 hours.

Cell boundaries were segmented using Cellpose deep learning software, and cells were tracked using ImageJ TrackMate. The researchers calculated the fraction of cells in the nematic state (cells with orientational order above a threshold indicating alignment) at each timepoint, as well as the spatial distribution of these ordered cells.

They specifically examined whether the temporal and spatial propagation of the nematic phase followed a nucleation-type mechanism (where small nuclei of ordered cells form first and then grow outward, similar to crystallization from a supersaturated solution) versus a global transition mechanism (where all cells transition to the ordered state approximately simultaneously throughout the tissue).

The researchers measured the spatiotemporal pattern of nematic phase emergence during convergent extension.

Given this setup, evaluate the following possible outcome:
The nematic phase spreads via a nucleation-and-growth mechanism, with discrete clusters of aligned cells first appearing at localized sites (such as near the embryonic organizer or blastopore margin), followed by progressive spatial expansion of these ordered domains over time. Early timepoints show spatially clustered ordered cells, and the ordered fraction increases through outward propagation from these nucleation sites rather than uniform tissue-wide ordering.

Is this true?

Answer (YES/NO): YES